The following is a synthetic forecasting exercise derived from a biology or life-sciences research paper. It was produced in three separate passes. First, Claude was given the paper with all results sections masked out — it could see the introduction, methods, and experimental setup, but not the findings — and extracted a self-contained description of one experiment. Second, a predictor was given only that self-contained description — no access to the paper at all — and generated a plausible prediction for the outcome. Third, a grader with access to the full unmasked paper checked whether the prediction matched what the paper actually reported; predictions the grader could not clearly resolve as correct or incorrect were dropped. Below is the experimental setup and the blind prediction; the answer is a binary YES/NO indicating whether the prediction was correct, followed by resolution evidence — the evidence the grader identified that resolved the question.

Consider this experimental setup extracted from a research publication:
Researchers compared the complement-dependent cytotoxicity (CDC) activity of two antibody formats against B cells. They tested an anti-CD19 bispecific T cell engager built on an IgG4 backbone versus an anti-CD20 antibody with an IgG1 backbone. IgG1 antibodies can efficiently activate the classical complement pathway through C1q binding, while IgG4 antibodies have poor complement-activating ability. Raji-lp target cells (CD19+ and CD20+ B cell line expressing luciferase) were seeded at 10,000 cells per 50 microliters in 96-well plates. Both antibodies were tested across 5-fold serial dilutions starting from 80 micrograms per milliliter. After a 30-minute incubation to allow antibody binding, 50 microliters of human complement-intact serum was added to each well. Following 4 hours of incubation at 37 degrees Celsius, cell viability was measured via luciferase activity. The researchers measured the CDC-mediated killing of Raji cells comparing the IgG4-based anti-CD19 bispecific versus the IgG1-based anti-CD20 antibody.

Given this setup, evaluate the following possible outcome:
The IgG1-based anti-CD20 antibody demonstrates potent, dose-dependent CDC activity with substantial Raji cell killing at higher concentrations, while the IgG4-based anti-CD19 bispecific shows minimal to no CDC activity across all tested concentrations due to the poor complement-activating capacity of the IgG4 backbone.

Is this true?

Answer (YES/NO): YES